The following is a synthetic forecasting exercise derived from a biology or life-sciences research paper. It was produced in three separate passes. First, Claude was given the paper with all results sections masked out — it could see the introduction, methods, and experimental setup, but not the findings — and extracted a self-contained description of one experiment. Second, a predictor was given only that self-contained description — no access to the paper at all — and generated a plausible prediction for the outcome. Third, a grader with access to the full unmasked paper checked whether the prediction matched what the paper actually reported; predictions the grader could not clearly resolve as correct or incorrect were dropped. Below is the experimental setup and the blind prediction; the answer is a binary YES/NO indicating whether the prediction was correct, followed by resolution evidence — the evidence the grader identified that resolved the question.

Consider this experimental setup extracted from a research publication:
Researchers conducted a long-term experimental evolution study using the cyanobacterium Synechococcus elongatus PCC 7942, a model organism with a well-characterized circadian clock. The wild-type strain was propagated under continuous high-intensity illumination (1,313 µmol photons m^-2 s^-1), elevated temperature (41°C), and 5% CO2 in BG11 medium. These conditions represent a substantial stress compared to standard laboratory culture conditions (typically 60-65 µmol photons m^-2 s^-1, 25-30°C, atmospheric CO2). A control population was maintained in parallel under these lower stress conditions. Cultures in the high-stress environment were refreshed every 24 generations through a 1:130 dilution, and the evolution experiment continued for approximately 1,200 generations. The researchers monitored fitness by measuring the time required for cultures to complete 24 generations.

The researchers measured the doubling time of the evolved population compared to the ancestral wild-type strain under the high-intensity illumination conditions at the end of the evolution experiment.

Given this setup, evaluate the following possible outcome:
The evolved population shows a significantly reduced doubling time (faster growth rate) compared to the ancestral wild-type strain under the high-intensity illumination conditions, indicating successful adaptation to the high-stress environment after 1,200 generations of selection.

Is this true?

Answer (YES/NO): YES